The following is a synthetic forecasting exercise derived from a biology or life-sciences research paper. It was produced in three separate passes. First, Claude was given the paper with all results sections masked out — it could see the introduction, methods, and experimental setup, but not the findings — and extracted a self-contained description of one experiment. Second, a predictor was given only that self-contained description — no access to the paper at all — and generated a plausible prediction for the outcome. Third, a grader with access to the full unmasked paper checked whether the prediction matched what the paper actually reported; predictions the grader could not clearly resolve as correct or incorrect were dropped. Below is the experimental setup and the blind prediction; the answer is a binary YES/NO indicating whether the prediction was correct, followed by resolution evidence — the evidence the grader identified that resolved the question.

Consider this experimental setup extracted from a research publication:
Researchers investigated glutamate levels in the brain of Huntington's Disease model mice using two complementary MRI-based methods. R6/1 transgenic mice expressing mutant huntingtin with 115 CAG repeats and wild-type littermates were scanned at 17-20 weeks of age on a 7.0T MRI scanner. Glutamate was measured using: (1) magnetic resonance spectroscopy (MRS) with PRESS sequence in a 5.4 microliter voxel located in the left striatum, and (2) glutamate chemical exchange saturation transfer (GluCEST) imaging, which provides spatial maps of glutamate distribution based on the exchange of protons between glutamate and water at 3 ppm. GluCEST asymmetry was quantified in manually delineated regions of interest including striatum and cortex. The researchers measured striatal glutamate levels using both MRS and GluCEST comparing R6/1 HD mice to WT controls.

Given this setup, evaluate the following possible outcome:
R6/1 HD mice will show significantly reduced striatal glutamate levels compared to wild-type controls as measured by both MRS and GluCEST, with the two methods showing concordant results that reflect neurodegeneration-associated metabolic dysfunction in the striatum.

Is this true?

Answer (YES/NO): NO